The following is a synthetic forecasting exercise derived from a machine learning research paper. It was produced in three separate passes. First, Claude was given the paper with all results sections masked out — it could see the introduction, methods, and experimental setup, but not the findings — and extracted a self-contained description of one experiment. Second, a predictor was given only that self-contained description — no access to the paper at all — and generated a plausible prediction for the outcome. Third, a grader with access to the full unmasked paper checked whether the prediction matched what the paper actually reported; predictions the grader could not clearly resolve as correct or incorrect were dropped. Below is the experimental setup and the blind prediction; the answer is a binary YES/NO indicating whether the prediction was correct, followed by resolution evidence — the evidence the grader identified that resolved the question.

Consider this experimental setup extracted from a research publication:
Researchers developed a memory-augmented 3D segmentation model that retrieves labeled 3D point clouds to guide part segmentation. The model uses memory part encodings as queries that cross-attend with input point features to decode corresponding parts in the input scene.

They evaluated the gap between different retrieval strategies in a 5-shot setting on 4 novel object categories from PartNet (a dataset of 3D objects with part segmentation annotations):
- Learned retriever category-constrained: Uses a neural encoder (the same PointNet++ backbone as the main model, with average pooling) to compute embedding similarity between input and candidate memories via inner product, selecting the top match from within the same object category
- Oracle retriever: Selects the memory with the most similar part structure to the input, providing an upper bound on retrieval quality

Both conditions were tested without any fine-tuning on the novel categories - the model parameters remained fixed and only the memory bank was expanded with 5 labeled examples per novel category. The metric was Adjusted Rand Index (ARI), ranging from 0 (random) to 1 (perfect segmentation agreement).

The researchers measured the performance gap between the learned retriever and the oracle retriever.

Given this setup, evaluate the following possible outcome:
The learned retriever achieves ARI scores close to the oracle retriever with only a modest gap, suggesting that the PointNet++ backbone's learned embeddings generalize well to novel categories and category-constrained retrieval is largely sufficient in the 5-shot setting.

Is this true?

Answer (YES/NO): NO